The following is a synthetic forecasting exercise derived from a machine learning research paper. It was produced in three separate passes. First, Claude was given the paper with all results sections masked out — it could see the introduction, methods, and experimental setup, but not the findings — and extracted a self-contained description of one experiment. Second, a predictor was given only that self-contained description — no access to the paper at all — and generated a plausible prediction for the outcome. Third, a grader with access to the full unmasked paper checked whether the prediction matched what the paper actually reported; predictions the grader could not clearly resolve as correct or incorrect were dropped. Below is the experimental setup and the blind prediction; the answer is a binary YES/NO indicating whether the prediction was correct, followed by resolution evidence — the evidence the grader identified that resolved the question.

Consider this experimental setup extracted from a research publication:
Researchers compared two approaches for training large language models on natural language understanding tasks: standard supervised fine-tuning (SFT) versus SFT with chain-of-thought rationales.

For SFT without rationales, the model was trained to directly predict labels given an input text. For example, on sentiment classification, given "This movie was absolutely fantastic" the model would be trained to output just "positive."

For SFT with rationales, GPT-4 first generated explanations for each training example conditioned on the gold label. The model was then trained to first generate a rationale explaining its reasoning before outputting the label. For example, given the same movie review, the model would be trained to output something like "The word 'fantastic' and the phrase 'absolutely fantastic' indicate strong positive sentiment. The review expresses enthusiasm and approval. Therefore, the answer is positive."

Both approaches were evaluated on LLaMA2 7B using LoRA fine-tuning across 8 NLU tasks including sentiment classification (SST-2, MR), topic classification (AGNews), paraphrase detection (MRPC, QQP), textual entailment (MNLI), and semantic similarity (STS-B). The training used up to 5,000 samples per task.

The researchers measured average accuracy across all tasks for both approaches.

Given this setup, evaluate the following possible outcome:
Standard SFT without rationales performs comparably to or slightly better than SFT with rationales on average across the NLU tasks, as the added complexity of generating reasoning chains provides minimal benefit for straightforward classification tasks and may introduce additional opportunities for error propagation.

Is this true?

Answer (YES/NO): NO